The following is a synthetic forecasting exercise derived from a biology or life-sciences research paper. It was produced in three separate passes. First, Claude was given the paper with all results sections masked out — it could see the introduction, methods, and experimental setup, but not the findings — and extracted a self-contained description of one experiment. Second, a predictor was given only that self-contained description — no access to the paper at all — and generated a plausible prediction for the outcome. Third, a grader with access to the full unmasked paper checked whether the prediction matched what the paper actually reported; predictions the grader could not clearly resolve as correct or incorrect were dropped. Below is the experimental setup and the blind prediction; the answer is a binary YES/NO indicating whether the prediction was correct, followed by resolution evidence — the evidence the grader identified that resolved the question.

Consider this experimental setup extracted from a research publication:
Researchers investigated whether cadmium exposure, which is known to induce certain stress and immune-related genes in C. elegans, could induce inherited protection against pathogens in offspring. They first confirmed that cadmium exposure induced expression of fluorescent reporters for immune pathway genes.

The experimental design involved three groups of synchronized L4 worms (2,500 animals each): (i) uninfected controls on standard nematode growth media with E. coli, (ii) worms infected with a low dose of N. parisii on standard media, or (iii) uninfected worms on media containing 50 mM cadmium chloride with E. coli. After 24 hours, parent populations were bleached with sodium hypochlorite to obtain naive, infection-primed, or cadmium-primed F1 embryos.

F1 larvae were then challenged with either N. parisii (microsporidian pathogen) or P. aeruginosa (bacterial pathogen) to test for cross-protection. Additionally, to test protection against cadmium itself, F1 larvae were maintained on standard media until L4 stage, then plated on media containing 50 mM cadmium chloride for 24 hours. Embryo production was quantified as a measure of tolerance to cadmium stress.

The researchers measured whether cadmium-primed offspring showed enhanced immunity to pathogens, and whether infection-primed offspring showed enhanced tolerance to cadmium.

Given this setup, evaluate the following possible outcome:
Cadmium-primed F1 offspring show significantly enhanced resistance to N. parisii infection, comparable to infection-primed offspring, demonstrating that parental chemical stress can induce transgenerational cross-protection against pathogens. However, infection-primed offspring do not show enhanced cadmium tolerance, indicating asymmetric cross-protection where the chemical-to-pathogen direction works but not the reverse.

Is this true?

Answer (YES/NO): YES